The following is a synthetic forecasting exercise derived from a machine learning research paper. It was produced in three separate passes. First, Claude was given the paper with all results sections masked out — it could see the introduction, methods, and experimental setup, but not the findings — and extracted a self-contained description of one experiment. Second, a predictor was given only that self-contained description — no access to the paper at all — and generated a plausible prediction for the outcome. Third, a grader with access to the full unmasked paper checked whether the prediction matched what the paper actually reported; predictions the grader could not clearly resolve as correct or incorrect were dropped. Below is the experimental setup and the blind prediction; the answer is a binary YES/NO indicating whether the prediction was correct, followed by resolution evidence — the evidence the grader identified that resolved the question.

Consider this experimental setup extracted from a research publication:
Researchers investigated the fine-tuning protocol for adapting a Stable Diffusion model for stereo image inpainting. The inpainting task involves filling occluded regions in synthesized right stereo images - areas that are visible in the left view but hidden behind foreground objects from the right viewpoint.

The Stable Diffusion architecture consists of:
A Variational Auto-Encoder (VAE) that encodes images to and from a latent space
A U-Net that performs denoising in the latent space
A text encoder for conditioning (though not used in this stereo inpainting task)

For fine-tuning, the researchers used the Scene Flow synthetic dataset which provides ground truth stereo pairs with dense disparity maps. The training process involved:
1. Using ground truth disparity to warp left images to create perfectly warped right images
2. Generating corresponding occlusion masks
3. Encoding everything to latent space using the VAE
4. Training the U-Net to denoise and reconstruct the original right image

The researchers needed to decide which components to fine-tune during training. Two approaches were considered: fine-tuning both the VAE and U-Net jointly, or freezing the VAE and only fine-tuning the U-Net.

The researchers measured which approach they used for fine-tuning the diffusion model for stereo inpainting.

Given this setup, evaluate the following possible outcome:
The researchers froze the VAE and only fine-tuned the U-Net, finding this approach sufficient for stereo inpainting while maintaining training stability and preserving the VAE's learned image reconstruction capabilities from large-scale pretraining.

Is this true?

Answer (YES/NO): YES